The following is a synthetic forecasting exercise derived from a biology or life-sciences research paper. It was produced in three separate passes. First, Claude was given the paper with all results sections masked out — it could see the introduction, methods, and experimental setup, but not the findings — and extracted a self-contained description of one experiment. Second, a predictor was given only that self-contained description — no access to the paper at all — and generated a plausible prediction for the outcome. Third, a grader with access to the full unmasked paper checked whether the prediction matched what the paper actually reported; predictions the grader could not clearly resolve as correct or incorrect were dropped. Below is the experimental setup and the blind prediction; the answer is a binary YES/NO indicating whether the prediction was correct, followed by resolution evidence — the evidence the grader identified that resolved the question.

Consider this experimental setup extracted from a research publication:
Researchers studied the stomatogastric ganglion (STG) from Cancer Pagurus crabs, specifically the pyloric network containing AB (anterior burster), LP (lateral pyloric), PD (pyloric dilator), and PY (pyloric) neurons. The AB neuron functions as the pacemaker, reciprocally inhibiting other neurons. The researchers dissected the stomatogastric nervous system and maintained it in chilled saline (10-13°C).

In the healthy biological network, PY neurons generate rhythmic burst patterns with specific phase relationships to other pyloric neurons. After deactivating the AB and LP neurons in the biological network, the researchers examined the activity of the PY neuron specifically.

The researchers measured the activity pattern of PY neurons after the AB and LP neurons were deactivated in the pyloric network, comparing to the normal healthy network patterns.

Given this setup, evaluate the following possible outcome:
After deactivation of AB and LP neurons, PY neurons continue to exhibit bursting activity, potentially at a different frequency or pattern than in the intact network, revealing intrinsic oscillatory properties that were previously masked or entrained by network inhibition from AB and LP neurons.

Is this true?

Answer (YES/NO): YES